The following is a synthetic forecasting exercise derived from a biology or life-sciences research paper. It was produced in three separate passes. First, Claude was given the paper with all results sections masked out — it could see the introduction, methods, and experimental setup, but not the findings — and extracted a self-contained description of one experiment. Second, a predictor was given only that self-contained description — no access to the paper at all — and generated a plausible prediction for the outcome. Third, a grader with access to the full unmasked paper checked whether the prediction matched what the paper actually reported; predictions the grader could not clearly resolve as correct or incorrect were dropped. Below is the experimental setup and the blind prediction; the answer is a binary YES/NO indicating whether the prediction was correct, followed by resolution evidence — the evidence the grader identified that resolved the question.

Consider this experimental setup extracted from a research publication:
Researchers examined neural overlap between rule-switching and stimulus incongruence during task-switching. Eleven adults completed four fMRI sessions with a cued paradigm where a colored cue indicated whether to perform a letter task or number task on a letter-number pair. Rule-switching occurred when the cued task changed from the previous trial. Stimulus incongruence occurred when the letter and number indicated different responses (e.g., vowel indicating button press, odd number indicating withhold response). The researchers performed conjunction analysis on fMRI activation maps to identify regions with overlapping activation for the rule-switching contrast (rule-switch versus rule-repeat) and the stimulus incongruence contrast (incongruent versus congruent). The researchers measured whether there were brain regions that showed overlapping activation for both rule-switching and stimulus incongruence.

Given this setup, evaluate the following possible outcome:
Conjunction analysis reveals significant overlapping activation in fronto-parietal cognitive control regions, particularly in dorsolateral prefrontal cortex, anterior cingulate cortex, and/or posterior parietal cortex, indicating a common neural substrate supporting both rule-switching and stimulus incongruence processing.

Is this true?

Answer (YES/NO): NO